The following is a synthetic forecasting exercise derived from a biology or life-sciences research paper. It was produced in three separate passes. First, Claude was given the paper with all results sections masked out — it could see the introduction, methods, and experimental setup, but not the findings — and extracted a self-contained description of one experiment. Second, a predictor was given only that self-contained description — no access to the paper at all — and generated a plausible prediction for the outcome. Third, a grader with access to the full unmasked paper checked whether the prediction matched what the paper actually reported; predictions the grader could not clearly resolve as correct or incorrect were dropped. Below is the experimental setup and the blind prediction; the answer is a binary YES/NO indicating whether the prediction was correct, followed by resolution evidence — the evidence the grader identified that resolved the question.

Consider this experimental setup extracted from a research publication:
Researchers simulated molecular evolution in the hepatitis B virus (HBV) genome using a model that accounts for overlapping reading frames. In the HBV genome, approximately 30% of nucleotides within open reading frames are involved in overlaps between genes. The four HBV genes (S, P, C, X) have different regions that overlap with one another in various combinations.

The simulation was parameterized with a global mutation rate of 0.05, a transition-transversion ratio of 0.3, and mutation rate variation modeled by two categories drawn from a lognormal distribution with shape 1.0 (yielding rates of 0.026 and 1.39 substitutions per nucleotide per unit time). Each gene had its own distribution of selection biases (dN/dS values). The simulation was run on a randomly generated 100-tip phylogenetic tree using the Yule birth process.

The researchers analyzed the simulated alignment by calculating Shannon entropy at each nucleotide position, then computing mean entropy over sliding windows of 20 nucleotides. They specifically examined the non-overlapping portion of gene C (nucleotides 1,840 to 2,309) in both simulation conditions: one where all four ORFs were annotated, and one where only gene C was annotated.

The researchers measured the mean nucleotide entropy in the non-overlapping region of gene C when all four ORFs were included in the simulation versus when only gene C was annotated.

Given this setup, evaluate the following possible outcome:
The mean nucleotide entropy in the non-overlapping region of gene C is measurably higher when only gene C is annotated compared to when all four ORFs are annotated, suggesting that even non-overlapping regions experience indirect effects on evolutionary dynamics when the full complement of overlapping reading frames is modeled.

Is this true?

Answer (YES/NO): NO